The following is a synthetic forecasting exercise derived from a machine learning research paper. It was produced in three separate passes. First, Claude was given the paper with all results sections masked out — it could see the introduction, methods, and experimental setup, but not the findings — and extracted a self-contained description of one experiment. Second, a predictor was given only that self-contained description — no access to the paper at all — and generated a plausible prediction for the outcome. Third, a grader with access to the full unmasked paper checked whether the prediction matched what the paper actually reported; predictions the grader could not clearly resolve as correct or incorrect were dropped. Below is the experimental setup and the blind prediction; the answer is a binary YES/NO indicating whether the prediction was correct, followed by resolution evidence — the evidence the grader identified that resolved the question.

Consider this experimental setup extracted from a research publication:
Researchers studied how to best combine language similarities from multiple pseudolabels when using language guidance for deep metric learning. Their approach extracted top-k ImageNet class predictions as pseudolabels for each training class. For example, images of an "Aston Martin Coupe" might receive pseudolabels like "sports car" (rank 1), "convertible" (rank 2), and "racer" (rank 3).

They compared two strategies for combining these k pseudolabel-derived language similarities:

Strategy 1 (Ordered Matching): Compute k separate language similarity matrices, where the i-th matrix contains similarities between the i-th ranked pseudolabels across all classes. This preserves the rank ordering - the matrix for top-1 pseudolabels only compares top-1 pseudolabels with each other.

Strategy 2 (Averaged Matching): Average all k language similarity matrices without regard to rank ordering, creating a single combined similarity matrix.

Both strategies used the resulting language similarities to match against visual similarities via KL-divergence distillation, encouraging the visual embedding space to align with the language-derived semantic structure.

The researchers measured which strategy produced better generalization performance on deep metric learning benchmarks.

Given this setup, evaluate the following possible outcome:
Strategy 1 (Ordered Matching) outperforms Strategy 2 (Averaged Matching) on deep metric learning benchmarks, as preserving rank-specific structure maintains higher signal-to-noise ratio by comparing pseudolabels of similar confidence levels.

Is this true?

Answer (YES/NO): NO